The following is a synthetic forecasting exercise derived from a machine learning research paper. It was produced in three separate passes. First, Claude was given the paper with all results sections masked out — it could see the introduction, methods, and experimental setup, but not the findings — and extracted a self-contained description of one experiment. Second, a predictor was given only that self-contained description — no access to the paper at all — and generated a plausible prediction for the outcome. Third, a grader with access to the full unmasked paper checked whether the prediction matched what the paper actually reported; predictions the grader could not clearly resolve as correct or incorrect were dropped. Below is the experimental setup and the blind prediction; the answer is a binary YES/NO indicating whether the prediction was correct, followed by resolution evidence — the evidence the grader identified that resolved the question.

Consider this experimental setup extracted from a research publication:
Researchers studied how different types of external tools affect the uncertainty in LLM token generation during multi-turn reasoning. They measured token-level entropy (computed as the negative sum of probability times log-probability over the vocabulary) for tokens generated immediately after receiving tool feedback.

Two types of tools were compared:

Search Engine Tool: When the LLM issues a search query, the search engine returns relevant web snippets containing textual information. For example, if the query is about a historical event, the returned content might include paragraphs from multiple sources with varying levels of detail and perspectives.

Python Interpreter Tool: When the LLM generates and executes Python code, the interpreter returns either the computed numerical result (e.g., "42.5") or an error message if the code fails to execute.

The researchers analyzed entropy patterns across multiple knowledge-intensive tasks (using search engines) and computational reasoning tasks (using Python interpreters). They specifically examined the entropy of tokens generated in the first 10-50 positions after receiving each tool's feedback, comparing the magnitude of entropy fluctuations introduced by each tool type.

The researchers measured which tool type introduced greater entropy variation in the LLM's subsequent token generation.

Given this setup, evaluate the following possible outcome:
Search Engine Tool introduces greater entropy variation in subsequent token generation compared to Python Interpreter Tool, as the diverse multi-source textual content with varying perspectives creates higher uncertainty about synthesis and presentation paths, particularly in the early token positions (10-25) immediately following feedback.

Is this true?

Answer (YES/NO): YES